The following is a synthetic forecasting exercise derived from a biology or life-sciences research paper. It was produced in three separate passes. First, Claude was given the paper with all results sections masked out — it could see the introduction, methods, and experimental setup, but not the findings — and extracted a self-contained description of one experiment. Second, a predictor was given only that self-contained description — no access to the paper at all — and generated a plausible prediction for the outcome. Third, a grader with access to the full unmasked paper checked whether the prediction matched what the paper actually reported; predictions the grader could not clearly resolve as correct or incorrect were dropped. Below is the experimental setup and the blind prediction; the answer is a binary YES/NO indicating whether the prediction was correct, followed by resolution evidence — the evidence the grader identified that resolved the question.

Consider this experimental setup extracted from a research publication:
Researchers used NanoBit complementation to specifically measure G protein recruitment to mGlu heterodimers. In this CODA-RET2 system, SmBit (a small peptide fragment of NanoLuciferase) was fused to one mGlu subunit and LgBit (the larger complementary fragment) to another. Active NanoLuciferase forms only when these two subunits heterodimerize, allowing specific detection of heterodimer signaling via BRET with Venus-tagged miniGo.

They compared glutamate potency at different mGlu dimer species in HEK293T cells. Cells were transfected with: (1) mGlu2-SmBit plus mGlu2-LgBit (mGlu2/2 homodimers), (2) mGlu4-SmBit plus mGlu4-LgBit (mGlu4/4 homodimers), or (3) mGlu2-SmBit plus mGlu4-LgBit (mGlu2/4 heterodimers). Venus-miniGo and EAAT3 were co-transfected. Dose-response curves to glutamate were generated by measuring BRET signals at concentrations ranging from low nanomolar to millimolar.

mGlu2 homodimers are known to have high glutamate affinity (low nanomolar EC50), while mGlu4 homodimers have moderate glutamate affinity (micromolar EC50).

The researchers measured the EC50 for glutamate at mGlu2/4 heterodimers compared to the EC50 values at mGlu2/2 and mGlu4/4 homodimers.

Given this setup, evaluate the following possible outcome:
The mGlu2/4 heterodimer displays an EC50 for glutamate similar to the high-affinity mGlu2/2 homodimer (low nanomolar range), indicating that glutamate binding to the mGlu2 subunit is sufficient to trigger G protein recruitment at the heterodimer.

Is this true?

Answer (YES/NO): YES